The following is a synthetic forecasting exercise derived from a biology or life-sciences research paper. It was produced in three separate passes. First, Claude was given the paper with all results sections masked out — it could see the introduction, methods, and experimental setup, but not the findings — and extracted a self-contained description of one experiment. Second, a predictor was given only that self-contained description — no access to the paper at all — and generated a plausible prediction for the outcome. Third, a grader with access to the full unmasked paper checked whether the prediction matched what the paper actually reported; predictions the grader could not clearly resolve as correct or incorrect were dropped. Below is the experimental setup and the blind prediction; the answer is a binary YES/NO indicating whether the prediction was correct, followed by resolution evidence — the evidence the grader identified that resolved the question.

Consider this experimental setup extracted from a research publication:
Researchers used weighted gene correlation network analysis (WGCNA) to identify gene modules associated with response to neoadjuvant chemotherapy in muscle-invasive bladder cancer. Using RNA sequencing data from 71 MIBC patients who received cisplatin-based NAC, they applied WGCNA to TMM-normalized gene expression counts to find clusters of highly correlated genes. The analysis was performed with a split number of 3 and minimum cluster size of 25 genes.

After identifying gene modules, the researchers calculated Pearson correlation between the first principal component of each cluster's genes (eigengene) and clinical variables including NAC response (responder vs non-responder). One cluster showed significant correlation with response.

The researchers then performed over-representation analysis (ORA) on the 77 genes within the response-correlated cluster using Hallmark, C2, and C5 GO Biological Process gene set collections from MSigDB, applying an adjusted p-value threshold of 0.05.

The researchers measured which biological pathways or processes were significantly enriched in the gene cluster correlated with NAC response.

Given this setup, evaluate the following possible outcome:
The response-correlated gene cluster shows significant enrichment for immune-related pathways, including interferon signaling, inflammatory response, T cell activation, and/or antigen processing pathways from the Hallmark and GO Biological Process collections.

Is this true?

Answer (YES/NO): NO